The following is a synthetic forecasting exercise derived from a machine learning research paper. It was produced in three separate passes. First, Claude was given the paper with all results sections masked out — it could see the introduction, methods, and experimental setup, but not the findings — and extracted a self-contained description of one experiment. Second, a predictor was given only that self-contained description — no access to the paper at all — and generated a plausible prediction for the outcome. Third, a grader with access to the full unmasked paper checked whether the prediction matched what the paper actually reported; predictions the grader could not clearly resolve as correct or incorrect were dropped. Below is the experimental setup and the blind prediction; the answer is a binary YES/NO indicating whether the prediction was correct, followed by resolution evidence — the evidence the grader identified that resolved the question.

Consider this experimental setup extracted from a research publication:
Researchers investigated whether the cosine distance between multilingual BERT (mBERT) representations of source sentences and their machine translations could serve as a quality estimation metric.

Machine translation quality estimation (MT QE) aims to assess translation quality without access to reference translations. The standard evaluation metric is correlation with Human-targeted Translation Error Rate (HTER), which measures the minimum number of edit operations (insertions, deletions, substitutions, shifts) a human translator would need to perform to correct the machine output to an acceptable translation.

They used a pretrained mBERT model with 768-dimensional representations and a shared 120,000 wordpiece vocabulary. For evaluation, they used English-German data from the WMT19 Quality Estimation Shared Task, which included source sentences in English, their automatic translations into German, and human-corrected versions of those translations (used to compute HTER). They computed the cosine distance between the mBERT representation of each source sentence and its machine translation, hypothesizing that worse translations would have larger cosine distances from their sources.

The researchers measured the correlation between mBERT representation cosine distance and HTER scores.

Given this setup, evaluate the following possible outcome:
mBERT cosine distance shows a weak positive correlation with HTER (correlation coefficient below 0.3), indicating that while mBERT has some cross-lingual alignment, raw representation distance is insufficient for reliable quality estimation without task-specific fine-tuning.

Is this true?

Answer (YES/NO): NO